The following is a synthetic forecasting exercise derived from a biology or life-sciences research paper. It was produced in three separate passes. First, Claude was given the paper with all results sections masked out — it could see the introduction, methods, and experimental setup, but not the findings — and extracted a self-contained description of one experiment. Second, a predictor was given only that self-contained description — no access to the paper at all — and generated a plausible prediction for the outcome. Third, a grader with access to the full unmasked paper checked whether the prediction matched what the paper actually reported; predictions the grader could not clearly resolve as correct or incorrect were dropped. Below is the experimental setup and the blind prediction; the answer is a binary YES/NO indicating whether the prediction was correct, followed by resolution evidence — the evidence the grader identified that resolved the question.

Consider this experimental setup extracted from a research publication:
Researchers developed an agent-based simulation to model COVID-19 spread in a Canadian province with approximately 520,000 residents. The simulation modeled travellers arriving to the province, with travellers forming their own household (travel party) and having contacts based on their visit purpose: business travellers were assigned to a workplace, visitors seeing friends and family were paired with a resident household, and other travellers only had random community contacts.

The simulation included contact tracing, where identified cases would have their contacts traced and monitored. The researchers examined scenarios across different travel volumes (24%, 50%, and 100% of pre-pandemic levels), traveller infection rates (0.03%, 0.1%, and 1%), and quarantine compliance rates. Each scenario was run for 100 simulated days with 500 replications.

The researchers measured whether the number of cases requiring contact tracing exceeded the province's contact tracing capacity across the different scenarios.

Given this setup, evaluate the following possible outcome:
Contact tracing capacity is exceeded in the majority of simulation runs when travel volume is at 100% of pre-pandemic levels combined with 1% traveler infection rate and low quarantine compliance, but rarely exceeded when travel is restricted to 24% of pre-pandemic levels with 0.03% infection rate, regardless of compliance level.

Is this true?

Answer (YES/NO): YES